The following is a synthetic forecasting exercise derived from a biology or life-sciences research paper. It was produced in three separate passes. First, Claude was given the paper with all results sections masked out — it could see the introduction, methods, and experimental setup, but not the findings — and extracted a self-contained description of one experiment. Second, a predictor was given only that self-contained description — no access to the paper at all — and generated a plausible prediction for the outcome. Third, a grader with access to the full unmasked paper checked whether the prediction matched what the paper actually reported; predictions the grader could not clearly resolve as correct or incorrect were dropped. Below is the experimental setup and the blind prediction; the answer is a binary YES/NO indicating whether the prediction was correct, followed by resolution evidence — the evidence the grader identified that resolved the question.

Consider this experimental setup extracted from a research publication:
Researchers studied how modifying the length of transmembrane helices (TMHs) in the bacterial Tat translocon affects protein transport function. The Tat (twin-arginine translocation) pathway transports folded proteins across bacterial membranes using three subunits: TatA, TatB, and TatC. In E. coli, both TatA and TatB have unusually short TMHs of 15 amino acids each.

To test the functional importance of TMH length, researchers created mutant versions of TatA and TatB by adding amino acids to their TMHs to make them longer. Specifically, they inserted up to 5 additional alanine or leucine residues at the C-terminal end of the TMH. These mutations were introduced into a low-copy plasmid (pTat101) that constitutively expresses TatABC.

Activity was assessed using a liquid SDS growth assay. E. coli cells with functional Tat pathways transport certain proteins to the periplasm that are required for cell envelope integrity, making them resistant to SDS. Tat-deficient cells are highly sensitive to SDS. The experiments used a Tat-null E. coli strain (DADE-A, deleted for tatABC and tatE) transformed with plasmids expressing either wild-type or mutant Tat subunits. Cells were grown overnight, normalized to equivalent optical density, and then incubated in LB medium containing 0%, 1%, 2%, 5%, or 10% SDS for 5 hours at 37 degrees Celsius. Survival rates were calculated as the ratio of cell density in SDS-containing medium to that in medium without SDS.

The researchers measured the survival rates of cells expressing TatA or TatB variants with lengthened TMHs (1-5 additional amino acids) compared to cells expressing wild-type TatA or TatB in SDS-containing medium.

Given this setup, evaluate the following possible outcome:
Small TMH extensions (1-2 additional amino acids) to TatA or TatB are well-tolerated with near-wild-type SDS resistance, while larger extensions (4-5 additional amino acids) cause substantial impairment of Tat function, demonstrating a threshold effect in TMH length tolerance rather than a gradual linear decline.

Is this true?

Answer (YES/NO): NO